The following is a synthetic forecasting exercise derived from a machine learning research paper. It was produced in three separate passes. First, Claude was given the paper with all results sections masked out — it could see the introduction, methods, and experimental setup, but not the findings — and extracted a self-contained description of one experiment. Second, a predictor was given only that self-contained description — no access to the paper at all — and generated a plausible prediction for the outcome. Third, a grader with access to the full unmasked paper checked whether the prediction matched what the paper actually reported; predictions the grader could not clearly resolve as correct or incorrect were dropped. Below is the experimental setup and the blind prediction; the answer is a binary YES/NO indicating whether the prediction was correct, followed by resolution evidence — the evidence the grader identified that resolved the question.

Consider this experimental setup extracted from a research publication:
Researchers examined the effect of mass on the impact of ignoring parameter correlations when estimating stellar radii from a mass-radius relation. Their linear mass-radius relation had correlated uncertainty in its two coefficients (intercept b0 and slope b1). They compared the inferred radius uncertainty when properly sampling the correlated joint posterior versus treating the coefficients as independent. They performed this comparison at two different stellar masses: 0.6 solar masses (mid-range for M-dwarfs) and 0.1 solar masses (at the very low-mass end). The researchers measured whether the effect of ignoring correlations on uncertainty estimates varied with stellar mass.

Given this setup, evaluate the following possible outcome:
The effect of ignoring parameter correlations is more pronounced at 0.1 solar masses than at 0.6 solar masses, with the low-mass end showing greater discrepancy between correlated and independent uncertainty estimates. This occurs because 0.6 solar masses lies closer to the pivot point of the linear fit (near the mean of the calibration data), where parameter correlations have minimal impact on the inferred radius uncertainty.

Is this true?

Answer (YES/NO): YES